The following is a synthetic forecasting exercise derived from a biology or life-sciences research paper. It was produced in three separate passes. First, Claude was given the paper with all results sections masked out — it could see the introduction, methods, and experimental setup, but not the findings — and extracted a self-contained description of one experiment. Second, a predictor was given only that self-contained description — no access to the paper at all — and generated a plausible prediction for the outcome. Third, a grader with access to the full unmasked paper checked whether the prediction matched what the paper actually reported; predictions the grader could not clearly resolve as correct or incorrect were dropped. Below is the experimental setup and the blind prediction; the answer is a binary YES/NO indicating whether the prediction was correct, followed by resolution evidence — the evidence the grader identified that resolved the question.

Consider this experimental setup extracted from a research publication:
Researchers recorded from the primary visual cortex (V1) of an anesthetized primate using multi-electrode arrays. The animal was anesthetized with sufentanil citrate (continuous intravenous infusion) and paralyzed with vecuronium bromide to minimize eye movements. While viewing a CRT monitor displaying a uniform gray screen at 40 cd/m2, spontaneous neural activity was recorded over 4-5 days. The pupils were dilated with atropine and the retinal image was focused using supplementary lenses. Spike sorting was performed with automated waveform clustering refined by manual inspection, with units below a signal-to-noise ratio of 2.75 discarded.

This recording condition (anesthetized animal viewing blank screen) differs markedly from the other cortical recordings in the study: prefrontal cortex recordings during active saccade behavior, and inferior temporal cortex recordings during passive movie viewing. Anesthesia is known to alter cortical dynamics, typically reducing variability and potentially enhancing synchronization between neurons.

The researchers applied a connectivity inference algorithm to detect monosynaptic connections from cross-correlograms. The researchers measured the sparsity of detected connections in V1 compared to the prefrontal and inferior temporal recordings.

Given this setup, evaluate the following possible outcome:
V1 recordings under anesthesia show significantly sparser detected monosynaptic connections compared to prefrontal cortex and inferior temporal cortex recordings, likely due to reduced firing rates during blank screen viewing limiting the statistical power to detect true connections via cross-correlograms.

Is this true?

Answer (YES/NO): NO